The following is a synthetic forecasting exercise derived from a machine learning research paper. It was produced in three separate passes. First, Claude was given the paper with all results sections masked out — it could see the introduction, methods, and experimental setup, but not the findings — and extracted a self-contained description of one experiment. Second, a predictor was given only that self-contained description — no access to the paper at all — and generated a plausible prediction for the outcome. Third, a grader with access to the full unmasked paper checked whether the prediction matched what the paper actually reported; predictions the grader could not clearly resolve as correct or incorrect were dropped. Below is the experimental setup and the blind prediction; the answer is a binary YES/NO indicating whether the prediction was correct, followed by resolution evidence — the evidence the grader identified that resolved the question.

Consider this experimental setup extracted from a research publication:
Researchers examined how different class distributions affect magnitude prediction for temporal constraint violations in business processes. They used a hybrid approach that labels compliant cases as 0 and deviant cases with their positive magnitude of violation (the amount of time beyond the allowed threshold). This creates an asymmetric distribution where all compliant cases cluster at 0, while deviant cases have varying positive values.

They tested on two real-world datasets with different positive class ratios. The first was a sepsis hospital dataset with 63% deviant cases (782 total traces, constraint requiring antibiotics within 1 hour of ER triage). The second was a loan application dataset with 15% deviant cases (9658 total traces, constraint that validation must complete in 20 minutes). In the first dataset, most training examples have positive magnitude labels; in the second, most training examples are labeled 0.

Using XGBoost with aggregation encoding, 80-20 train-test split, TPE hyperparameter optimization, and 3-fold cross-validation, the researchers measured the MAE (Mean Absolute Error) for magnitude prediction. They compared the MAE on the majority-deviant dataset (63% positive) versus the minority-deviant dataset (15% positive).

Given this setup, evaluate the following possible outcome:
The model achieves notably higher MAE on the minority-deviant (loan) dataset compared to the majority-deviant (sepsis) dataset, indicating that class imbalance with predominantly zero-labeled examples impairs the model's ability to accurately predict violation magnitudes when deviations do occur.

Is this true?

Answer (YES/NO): NO